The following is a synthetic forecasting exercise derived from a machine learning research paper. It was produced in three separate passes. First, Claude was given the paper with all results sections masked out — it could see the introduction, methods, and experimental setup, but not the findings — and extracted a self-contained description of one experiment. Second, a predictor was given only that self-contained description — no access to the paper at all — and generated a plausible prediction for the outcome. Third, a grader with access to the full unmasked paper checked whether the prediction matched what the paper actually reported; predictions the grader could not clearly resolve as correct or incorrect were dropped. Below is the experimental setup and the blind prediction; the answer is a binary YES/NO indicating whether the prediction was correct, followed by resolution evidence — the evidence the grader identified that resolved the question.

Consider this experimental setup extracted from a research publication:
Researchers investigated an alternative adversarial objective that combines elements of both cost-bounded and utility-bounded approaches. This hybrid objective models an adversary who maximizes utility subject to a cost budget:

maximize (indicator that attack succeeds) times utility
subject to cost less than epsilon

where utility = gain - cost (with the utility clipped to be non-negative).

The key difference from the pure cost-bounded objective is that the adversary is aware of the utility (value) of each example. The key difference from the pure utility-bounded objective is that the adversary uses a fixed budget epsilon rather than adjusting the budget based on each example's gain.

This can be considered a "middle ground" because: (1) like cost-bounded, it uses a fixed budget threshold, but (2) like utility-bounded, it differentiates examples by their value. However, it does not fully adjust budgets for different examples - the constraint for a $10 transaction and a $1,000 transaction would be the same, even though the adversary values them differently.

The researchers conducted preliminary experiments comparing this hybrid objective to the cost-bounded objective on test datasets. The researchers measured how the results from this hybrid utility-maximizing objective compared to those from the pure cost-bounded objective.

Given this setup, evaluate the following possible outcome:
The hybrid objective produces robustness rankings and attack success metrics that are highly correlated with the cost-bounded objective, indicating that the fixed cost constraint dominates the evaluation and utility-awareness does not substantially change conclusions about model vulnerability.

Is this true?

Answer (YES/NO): YES